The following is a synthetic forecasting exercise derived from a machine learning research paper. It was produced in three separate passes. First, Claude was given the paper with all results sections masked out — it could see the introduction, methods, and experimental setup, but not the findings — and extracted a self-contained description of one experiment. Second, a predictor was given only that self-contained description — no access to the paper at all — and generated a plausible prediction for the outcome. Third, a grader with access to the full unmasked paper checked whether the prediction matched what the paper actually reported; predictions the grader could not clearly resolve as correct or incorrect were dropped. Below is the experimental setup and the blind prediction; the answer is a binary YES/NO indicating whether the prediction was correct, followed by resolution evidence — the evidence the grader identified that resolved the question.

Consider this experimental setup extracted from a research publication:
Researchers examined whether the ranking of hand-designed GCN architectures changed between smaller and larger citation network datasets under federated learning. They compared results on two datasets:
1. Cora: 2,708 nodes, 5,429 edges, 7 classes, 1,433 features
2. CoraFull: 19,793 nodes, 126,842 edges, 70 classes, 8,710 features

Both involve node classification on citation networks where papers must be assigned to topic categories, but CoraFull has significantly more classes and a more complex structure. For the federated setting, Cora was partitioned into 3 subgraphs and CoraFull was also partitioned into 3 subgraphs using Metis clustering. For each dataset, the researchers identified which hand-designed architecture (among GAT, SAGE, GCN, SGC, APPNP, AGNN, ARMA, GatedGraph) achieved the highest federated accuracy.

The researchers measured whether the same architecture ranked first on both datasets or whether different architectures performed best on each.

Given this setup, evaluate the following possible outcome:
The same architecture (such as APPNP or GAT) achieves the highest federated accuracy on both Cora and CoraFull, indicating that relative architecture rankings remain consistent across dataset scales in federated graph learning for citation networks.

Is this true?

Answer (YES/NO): YES